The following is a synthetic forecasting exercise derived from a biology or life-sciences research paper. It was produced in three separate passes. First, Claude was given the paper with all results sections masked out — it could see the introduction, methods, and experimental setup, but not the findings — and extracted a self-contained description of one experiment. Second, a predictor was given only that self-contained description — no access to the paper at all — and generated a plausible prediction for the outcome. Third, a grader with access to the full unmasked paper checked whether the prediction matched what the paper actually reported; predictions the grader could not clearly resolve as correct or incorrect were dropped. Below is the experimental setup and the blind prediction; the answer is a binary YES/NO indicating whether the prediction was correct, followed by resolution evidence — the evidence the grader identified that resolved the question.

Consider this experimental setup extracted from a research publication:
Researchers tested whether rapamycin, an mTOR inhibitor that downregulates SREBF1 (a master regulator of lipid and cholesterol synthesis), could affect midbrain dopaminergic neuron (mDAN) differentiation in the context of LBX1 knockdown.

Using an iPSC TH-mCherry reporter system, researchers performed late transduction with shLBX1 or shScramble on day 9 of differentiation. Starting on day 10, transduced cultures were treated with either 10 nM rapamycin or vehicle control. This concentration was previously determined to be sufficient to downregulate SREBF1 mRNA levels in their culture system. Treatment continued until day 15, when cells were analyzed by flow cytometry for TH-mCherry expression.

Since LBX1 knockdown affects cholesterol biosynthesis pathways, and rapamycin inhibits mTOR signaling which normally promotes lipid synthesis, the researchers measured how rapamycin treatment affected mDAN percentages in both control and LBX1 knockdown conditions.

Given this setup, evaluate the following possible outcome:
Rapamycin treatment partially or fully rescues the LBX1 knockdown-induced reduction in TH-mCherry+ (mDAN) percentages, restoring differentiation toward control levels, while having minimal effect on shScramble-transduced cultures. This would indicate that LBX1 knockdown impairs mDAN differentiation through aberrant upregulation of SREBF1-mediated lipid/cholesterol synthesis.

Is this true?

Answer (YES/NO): NO